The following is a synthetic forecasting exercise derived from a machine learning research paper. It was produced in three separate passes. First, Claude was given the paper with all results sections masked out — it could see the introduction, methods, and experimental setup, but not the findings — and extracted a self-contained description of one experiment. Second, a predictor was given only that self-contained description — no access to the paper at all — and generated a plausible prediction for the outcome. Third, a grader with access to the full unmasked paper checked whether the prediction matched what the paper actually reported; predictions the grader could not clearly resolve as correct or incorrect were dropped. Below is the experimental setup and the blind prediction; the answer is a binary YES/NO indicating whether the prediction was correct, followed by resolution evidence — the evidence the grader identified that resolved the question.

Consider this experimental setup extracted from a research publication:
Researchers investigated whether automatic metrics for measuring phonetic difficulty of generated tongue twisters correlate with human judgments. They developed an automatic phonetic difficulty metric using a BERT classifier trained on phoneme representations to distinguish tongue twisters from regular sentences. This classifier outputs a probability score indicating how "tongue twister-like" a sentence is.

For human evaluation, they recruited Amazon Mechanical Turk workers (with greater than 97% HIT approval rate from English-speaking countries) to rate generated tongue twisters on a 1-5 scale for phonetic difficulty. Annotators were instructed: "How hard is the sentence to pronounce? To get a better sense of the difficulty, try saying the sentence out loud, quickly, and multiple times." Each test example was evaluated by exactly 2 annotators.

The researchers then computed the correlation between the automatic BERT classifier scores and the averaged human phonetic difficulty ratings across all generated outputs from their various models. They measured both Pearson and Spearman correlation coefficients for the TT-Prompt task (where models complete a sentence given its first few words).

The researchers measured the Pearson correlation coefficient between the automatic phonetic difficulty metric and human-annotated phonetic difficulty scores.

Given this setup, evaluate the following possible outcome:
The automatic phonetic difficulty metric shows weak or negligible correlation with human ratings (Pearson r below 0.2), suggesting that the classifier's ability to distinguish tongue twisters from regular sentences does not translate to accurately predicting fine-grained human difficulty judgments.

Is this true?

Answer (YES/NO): YES